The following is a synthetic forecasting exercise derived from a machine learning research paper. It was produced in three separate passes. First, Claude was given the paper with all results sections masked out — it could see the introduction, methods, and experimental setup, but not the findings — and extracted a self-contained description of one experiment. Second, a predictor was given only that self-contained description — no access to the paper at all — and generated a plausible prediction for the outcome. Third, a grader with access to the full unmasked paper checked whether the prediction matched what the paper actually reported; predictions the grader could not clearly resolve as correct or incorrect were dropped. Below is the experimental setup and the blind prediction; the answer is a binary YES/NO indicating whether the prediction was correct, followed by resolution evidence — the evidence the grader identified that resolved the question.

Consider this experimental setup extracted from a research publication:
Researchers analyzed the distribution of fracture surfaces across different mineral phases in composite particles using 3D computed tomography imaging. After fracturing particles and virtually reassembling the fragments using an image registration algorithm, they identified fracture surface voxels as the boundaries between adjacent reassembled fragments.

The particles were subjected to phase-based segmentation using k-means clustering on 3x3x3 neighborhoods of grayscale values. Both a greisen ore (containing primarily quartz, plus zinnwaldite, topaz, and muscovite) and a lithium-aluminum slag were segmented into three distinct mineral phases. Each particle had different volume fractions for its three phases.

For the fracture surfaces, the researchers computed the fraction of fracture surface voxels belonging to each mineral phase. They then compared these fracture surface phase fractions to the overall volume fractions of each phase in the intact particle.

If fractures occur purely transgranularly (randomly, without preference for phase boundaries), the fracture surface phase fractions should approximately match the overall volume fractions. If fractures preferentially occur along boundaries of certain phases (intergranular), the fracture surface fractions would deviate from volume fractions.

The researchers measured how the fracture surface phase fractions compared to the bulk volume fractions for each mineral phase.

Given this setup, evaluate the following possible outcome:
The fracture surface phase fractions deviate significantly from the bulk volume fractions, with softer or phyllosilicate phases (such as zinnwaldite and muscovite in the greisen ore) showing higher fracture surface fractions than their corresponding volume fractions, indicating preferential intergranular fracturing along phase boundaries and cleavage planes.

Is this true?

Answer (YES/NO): NO